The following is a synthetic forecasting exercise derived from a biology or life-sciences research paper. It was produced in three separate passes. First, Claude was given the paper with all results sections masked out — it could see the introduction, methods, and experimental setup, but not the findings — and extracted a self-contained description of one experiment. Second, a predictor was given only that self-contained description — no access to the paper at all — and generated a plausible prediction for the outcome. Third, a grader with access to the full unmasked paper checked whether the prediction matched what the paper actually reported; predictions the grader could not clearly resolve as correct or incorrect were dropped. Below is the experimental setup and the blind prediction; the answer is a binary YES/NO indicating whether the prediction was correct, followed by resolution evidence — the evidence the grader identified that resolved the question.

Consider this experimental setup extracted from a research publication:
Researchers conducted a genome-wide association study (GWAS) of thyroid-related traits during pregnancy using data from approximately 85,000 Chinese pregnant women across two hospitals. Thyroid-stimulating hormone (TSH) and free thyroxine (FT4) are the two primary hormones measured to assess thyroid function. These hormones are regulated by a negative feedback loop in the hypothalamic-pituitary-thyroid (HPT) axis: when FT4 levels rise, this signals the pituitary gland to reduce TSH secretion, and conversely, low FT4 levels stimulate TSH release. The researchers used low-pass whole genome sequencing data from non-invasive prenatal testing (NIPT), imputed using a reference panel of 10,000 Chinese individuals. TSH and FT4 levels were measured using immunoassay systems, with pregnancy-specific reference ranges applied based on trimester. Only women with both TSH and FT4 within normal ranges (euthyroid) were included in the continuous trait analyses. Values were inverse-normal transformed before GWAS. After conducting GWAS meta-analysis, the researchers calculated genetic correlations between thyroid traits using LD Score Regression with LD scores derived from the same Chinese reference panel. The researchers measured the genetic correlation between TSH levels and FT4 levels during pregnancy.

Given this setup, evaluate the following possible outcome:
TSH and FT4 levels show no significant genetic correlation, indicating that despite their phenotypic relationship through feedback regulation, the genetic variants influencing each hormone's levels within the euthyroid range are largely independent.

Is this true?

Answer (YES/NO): NO